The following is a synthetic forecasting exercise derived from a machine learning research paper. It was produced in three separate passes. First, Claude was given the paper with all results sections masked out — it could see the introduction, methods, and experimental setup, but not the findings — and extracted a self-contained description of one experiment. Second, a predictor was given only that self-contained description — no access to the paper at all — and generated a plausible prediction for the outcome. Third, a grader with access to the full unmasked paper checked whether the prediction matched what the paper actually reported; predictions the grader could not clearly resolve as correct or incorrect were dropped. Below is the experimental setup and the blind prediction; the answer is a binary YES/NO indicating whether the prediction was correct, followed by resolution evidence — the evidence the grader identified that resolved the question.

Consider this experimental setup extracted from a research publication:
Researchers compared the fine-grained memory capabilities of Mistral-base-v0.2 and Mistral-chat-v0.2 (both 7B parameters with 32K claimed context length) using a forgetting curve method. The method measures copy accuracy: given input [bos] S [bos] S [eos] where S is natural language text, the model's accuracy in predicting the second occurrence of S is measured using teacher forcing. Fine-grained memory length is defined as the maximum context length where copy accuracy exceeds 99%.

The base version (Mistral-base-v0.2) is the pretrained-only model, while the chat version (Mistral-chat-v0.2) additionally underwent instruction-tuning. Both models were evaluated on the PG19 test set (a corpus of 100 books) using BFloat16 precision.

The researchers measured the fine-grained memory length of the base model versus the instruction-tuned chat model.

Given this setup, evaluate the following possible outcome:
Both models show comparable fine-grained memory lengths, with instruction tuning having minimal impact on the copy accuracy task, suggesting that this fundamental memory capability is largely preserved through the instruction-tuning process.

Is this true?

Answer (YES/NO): NO